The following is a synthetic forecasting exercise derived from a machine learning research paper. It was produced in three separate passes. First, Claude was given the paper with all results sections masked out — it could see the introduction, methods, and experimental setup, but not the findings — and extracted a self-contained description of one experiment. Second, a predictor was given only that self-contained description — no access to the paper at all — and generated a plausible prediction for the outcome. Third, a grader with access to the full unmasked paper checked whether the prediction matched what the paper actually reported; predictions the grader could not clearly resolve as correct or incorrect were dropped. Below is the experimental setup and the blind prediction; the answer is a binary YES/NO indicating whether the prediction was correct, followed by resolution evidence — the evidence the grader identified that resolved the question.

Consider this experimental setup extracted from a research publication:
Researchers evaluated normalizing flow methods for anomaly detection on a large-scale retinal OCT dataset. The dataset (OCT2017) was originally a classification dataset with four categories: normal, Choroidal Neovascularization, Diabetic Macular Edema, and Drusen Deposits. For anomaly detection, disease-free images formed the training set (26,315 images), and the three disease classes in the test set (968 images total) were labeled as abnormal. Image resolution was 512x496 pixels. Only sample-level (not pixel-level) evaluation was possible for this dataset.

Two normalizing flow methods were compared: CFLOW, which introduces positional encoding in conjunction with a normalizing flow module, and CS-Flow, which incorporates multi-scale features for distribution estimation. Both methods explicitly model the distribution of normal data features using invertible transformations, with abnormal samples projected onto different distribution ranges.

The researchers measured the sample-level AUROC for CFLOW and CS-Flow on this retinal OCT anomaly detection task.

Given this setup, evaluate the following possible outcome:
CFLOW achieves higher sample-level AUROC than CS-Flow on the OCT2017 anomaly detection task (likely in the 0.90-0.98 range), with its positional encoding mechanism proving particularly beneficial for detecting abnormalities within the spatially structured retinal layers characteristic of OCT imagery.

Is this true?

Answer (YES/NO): NO